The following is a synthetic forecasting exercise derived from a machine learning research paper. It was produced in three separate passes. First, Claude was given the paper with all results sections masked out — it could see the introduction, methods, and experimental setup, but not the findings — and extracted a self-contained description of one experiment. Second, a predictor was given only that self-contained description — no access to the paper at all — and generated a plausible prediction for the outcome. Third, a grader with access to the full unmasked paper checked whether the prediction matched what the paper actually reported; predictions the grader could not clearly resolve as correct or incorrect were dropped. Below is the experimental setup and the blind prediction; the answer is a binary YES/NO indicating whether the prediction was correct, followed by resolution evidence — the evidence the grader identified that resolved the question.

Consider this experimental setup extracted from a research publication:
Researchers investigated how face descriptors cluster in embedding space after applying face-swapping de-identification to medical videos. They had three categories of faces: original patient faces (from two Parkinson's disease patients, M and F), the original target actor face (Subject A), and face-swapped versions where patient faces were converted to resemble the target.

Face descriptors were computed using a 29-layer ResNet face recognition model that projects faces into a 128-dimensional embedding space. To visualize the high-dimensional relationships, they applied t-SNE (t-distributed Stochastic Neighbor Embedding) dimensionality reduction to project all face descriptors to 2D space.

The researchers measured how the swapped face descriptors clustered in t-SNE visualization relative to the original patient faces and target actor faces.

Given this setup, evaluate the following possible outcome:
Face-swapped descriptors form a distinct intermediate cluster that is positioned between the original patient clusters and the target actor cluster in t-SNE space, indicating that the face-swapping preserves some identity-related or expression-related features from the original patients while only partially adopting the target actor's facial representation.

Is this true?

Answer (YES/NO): YES